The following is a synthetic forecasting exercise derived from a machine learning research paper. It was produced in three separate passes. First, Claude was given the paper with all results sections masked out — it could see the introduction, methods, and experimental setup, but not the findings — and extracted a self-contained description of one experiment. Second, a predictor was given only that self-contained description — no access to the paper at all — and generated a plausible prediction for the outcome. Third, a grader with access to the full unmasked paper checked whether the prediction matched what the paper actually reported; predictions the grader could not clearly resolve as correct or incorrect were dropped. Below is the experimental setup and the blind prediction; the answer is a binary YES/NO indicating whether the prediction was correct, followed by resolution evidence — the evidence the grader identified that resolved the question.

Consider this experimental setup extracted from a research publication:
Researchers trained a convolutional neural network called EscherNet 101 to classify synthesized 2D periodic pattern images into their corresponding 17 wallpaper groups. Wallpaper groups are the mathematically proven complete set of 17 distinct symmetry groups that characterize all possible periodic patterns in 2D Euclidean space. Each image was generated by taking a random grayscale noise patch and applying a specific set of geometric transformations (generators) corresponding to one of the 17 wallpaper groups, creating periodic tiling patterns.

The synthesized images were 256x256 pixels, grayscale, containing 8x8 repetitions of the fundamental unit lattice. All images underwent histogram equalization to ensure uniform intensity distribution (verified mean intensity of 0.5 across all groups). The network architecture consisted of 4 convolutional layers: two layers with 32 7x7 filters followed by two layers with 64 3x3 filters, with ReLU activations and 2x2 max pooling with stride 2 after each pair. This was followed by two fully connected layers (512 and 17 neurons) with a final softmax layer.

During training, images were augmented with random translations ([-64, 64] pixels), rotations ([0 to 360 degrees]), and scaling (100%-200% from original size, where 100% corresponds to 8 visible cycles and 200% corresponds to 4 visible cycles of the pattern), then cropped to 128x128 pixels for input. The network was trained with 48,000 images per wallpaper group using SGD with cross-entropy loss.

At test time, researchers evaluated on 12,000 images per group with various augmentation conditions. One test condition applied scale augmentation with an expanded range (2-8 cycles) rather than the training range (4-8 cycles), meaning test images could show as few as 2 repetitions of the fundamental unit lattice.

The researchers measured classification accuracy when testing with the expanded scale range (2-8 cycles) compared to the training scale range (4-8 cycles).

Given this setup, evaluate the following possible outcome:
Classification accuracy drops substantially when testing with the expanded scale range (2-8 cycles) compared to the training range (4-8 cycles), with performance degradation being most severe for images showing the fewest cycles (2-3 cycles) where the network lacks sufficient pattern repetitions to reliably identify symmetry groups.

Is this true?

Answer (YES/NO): YES